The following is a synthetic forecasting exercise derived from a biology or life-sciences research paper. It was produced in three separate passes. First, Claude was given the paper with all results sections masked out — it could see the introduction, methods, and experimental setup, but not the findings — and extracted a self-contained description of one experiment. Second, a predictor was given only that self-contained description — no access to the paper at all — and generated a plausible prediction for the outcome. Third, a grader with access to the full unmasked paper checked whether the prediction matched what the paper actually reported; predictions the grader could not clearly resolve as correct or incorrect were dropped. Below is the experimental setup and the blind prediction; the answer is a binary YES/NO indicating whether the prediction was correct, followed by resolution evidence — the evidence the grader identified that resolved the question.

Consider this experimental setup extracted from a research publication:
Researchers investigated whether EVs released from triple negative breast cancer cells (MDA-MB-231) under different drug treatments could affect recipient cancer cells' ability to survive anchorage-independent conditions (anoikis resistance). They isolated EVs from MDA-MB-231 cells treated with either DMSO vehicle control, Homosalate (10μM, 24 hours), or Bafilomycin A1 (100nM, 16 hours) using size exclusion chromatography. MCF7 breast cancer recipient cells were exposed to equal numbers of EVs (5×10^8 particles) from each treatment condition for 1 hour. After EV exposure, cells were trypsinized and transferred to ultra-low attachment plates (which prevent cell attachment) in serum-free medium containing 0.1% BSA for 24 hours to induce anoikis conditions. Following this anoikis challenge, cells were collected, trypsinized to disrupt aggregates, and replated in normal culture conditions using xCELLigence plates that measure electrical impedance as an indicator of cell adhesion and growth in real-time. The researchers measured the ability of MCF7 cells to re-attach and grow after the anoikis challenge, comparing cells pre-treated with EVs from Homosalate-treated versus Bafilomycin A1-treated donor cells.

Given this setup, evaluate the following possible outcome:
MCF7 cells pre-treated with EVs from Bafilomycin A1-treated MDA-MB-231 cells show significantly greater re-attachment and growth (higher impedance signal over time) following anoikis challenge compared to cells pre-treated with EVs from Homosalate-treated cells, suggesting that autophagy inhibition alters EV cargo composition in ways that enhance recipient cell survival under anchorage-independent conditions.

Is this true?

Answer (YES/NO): NO